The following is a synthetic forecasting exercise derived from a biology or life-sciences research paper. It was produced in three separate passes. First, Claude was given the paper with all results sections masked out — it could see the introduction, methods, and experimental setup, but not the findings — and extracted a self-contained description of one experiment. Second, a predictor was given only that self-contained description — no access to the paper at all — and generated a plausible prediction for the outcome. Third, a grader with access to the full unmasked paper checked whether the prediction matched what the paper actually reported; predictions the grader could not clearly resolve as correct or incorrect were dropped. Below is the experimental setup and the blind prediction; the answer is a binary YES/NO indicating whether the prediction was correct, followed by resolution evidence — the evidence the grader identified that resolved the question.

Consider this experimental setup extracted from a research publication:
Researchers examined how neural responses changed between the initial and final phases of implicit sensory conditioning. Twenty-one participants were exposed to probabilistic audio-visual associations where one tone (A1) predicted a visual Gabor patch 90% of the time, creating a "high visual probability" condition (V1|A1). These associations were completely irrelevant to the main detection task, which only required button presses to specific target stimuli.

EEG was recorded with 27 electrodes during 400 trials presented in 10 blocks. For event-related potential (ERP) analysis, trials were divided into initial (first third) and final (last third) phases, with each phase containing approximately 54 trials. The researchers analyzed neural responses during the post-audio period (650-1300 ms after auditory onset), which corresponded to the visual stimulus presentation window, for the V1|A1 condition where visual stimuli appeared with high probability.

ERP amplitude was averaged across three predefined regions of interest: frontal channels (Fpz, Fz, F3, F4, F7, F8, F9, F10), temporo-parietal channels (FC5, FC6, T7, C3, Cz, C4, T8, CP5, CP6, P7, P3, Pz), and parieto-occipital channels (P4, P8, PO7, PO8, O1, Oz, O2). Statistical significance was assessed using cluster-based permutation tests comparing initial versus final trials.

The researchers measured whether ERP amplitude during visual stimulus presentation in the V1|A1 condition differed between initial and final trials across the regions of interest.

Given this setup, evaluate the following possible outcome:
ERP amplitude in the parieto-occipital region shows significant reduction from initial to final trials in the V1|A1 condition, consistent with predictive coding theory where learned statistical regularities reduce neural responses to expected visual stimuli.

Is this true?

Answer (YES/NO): YES